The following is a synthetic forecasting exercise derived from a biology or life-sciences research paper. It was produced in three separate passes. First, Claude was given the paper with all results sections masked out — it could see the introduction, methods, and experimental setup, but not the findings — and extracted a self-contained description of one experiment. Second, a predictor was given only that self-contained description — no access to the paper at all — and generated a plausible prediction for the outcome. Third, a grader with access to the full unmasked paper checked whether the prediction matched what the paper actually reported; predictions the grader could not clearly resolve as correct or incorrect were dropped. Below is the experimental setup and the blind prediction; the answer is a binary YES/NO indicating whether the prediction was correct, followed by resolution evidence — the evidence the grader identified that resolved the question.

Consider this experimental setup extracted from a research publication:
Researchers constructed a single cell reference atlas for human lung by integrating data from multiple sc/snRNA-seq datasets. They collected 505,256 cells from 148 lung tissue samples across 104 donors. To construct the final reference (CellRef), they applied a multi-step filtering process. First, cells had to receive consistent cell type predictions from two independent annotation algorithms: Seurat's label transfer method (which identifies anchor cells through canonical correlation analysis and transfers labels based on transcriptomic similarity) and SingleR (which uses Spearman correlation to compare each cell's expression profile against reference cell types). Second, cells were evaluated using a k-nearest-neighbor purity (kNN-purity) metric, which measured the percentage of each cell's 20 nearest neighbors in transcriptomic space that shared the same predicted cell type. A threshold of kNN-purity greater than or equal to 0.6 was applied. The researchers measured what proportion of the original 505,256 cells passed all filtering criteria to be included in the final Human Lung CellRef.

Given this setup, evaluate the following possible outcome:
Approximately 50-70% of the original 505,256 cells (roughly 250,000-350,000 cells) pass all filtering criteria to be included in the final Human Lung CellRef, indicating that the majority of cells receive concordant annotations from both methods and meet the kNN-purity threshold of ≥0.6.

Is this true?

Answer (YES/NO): YES